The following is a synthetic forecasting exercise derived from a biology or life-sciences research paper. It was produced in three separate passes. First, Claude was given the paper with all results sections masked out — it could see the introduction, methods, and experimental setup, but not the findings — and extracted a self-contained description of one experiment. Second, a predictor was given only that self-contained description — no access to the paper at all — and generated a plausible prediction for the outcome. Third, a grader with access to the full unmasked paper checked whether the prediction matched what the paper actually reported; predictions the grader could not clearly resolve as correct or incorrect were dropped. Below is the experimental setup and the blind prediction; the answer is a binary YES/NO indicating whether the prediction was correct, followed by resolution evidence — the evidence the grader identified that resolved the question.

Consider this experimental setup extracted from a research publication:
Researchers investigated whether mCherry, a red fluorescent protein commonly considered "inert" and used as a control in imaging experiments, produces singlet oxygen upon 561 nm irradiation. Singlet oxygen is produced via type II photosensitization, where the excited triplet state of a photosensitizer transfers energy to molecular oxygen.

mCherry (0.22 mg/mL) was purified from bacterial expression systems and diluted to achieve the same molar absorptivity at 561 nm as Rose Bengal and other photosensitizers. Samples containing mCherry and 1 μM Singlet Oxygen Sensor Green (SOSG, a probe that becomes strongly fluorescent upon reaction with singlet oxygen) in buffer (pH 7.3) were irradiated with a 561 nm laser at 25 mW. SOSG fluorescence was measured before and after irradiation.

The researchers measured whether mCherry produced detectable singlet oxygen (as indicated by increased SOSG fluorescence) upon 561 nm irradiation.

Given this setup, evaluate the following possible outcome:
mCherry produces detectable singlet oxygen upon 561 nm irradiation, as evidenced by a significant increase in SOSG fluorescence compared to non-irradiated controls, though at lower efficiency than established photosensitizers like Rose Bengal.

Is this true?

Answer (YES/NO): YES